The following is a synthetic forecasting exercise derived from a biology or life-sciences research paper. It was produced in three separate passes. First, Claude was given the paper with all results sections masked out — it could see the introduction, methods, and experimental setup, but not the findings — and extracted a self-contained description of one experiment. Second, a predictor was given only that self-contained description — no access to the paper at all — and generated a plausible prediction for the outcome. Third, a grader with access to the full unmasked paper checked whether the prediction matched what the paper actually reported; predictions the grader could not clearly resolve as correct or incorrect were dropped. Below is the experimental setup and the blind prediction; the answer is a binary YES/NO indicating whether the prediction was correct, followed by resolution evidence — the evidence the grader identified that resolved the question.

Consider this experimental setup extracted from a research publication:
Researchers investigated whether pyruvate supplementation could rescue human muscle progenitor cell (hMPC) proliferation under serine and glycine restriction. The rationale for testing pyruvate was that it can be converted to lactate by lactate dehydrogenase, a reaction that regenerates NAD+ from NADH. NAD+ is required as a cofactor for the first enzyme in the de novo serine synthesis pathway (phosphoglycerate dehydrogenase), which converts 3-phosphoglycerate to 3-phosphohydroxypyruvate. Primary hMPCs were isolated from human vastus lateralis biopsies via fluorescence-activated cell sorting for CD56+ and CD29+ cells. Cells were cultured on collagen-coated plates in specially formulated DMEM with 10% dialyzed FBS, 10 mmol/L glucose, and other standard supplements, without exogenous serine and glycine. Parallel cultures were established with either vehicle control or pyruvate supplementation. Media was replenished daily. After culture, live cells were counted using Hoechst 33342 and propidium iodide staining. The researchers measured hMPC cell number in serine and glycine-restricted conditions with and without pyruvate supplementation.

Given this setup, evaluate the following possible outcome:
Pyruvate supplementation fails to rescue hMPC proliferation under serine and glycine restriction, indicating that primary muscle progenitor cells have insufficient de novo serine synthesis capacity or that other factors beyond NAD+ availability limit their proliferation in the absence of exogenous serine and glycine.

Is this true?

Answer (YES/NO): NO